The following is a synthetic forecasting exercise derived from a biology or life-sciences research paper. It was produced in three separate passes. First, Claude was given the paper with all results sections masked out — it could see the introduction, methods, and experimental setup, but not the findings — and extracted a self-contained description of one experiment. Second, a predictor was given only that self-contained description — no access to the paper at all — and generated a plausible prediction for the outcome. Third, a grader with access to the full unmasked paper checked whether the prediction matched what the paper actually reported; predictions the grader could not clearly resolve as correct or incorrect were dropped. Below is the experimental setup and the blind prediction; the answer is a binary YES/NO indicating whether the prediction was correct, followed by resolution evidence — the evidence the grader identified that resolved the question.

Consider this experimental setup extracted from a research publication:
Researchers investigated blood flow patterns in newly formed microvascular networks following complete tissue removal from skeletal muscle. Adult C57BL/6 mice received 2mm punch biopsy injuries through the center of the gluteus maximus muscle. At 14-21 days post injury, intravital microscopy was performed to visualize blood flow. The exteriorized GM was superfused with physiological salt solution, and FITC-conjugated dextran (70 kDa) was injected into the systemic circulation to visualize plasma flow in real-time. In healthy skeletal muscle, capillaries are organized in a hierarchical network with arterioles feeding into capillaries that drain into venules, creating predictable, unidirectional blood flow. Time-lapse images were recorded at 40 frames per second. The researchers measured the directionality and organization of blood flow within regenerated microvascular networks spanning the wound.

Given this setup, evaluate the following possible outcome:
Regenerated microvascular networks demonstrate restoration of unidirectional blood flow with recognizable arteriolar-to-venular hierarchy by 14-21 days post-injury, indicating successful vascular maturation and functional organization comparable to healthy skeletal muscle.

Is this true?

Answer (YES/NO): NO